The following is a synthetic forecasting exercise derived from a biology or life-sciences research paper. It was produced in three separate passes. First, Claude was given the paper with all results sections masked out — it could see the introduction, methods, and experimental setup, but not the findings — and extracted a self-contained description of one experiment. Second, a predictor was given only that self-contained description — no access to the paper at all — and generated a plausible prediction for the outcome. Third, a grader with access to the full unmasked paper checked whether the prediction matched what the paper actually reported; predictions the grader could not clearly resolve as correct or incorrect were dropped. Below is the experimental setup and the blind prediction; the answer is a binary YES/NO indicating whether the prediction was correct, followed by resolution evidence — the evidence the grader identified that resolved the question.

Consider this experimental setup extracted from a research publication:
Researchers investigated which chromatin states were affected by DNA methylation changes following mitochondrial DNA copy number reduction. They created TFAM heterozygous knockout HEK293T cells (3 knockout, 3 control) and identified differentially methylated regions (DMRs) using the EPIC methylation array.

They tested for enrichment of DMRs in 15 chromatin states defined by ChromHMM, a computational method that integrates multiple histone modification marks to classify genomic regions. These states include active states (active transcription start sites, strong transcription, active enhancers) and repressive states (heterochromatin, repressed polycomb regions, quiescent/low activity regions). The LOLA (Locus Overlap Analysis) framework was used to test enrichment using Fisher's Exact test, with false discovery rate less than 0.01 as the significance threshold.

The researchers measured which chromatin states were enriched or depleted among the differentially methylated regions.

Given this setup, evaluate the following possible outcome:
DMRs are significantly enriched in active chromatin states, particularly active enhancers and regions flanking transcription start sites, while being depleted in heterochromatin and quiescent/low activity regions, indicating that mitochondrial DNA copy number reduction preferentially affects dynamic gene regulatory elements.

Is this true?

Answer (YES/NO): NO